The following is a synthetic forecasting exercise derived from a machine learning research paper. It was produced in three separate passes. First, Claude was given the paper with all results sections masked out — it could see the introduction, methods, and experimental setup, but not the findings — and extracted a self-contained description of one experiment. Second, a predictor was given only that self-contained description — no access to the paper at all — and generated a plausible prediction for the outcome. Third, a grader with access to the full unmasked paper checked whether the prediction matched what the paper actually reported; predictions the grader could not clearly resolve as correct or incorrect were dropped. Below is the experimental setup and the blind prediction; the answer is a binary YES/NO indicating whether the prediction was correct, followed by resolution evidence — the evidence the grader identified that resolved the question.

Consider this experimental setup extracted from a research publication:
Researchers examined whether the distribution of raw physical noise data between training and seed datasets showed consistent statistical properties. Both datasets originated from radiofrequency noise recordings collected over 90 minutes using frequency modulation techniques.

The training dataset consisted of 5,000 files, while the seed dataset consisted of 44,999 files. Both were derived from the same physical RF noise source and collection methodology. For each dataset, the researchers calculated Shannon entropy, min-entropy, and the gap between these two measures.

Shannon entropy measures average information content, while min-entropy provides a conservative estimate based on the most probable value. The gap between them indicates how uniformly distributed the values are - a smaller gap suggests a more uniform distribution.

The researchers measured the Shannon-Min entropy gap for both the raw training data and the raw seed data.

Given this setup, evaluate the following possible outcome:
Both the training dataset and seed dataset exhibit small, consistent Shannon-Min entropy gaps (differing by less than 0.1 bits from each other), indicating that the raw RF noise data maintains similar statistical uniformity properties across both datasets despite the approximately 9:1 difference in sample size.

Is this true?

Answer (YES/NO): YES